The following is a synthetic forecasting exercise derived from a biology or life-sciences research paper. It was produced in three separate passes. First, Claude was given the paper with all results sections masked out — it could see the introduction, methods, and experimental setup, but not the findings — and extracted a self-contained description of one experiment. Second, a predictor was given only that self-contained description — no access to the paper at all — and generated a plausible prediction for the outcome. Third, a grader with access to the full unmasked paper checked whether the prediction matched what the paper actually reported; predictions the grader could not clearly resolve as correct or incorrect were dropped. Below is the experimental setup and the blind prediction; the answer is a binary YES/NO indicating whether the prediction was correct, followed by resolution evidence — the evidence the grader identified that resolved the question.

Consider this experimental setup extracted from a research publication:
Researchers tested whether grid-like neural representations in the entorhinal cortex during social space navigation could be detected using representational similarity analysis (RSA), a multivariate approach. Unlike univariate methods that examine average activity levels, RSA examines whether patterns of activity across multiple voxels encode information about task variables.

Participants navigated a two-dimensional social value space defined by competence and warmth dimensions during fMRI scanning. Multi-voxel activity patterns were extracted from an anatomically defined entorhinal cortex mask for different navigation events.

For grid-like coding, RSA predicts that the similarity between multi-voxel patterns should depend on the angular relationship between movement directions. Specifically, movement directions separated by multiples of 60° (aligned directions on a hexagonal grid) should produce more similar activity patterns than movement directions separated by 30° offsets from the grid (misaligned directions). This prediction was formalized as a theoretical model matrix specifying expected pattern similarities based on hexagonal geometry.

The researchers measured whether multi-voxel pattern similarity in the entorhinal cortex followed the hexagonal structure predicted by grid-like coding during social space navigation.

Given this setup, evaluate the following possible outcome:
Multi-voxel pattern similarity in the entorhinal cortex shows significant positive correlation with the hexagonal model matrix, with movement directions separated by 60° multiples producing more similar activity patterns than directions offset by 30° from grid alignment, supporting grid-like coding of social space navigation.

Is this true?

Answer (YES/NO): NO